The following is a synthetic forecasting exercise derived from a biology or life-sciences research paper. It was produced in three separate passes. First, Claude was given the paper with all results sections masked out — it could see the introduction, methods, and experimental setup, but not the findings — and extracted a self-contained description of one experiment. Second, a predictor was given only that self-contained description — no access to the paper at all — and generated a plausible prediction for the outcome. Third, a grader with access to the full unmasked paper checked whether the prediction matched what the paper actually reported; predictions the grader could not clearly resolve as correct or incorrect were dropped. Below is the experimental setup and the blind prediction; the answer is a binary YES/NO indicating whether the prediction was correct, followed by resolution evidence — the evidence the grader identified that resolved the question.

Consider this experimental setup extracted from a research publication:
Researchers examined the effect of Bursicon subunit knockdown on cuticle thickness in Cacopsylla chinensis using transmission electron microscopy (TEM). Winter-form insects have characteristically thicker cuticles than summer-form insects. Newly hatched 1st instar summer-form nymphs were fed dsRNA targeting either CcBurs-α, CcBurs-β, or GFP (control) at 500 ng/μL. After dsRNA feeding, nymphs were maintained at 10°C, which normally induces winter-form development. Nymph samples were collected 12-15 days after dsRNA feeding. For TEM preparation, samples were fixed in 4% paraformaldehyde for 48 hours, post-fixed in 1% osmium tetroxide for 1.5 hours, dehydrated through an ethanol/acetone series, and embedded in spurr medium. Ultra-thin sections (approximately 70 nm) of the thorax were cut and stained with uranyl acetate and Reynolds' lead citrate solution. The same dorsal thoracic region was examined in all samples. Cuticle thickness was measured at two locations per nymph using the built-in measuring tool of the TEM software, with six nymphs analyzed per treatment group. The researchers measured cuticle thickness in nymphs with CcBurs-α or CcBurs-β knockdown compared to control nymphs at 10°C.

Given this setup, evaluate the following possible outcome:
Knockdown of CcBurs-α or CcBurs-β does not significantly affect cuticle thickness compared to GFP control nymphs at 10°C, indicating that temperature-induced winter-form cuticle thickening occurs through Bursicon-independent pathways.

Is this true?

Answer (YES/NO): NO